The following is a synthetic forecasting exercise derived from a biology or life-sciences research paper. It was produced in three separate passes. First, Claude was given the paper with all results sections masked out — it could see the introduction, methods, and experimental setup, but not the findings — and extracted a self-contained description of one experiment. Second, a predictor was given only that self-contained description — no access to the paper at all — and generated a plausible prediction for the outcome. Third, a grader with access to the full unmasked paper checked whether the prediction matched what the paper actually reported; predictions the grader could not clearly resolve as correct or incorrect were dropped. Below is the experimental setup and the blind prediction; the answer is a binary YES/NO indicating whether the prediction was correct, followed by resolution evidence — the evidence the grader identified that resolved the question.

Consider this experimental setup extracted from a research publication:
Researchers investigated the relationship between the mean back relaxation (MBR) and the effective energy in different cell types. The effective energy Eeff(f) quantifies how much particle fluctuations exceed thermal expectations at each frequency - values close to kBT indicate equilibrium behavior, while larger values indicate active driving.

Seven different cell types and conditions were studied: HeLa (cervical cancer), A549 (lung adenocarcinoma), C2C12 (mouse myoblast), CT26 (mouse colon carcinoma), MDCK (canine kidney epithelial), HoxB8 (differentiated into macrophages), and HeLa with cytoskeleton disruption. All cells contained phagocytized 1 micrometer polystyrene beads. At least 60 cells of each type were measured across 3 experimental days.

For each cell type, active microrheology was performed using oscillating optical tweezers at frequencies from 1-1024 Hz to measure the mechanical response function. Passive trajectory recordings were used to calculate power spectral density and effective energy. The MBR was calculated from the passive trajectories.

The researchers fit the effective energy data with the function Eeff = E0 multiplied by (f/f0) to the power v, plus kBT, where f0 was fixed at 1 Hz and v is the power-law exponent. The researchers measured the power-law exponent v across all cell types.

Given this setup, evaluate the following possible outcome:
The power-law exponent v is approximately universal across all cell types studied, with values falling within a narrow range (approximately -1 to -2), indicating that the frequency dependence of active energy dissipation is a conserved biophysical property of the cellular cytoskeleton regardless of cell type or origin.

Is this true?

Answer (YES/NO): YES